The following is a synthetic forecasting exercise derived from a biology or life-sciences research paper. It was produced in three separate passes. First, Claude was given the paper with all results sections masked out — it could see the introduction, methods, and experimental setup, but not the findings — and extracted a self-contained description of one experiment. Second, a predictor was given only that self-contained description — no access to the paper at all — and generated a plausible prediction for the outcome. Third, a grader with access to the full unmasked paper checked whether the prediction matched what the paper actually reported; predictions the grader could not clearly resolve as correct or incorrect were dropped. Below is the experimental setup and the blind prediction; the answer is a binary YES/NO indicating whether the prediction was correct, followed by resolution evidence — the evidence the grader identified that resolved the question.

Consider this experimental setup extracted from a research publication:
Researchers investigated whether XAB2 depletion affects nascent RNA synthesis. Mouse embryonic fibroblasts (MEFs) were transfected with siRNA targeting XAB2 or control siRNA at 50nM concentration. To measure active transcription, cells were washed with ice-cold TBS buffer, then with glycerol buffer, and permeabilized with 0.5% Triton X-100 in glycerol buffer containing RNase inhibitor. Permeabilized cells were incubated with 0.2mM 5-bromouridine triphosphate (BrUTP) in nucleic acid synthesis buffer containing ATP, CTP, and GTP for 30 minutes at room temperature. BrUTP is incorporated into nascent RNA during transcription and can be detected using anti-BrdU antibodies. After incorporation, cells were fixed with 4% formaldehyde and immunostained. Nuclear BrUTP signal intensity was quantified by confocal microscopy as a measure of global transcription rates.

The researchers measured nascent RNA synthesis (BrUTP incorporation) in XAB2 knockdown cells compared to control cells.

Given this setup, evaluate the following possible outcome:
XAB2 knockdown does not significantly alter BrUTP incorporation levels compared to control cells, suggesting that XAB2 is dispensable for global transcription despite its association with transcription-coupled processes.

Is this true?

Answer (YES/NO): NO